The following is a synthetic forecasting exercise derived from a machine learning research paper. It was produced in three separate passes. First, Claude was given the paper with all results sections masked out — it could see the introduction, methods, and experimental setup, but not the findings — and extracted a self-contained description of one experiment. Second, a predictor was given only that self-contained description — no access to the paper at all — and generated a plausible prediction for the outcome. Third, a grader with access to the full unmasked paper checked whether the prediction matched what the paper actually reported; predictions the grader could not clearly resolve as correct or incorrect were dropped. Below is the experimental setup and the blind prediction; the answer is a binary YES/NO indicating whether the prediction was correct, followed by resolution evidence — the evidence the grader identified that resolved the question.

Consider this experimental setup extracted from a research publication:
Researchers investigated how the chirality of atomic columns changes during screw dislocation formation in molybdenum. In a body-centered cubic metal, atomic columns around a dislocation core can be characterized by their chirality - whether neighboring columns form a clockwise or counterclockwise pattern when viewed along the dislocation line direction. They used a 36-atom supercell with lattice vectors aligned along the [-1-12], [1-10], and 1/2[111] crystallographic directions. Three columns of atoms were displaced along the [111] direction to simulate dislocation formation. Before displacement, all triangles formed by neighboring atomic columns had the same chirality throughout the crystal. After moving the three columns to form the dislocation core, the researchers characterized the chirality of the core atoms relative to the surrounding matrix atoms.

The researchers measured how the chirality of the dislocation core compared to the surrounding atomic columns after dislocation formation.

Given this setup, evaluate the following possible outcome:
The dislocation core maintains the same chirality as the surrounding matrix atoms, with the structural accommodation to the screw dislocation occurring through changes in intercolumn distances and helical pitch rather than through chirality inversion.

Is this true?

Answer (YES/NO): NO